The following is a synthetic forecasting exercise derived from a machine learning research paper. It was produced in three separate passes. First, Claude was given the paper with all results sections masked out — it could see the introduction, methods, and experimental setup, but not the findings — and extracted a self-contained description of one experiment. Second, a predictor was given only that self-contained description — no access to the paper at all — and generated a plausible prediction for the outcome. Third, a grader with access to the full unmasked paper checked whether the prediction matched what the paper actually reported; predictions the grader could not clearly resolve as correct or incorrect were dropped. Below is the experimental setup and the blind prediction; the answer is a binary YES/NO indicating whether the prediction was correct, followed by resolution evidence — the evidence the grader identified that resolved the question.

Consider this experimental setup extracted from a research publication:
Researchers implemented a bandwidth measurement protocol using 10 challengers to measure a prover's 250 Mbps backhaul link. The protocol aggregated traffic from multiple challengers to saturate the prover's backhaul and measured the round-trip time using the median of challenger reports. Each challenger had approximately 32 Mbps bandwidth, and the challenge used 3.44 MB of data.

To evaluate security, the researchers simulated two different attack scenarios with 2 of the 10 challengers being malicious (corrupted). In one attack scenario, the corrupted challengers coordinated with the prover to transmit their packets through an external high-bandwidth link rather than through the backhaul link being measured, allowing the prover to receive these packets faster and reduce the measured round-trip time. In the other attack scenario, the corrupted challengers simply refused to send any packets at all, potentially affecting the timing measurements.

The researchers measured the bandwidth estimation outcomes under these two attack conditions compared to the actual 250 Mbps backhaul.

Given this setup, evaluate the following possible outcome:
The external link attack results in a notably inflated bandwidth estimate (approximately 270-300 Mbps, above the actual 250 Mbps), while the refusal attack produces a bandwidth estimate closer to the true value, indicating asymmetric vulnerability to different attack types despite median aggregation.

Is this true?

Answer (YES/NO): NO